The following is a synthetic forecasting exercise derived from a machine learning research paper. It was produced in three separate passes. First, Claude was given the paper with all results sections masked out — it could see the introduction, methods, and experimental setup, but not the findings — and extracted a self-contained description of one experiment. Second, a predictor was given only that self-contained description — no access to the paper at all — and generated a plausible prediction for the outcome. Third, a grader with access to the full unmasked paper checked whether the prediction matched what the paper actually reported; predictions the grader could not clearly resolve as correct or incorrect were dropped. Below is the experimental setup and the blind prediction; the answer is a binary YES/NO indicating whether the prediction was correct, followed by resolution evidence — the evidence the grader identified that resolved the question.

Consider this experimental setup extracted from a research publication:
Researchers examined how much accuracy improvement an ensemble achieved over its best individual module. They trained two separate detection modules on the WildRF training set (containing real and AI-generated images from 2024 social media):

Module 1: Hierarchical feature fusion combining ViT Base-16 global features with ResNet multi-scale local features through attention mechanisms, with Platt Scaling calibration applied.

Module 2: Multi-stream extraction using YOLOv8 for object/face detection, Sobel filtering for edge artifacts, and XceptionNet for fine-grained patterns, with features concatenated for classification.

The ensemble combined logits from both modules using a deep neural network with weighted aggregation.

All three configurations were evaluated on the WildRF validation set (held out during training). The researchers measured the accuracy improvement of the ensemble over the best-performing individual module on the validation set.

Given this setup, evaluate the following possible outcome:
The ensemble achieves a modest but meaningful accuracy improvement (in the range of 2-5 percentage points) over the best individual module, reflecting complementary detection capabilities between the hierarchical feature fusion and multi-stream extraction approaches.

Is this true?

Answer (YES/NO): NO